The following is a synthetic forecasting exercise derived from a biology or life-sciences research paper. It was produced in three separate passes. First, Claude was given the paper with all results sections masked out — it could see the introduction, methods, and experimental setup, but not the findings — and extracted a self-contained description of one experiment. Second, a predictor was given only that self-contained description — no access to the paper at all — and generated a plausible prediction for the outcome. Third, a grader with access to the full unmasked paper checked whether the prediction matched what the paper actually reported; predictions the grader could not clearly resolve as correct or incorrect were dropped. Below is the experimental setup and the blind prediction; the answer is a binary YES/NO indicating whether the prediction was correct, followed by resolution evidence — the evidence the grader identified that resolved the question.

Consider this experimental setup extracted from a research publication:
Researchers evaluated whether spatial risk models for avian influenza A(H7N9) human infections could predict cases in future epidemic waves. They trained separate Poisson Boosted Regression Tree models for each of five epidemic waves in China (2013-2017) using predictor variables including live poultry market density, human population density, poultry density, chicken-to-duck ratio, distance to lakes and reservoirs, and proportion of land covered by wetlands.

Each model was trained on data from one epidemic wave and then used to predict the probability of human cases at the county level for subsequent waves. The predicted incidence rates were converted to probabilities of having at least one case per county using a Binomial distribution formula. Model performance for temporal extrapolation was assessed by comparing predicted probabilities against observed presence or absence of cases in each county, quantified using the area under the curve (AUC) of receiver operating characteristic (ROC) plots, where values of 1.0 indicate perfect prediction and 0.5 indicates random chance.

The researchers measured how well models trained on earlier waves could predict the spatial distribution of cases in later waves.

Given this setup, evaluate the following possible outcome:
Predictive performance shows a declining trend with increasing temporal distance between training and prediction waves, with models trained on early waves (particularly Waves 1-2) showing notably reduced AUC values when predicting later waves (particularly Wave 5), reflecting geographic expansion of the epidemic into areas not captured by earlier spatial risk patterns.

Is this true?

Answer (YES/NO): YES